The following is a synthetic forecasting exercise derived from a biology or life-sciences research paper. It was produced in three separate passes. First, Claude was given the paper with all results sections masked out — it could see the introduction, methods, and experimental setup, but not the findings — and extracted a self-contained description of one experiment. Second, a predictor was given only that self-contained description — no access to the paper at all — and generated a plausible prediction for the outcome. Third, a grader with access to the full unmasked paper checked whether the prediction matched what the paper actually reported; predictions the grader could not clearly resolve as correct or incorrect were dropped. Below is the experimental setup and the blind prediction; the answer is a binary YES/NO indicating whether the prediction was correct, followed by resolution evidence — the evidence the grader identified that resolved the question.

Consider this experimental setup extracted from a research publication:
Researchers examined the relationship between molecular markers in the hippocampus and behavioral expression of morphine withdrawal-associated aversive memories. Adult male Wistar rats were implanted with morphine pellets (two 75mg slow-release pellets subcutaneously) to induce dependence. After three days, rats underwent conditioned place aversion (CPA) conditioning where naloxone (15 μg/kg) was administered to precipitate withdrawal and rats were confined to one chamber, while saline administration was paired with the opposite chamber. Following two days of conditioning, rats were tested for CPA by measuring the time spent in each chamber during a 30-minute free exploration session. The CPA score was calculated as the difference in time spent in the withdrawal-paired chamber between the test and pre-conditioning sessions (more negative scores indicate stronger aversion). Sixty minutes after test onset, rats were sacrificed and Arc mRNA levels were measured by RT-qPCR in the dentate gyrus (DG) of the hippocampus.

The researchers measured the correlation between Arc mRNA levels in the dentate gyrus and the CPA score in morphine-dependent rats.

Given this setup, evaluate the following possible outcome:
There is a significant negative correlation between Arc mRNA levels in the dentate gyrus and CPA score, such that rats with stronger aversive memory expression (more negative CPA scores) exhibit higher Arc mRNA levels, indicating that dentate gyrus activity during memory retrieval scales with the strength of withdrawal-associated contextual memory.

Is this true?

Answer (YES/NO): YES